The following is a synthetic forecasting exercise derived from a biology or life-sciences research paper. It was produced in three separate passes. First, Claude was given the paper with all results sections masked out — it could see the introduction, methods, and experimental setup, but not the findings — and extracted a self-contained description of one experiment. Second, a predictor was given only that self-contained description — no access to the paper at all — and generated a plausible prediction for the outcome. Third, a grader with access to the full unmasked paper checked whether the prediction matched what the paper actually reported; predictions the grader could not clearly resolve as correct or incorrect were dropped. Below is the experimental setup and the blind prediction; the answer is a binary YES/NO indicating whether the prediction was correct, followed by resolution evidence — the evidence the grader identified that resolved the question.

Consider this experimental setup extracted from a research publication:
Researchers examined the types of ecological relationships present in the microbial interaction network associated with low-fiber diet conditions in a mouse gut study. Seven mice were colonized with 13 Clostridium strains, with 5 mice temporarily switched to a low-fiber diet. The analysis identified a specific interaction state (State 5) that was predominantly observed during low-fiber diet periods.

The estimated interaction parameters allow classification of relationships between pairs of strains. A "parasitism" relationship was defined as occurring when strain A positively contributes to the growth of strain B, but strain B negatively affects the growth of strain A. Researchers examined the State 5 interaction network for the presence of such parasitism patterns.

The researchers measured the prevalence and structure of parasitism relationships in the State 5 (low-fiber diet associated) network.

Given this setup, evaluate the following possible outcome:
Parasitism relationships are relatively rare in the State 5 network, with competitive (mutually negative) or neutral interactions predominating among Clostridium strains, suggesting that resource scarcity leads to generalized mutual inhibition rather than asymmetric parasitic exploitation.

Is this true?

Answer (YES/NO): NO